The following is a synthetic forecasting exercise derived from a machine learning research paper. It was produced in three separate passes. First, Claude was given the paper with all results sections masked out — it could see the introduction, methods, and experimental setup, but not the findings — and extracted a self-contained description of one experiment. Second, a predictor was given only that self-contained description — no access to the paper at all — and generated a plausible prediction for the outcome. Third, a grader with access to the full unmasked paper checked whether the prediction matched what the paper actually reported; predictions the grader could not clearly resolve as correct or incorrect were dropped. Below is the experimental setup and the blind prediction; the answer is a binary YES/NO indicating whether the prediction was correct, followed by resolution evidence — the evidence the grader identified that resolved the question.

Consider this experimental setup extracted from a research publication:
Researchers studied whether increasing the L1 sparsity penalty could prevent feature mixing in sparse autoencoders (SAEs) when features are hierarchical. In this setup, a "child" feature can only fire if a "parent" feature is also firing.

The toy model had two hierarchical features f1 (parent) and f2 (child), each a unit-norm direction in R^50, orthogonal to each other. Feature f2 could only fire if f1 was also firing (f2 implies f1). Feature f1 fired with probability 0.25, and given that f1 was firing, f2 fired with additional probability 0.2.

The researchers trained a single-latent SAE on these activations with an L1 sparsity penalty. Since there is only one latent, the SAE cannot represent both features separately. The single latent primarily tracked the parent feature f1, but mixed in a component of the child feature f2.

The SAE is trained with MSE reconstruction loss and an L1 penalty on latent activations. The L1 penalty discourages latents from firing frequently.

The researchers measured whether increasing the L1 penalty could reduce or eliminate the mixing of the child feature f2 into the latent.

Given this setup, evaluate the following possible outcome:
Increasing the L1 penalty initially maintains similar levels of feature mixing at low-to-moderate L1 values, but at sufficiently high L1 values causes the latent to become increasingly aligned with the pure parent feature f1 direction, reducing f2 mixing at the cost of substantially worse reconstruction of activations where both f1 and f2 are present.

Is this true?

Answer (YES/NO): NO